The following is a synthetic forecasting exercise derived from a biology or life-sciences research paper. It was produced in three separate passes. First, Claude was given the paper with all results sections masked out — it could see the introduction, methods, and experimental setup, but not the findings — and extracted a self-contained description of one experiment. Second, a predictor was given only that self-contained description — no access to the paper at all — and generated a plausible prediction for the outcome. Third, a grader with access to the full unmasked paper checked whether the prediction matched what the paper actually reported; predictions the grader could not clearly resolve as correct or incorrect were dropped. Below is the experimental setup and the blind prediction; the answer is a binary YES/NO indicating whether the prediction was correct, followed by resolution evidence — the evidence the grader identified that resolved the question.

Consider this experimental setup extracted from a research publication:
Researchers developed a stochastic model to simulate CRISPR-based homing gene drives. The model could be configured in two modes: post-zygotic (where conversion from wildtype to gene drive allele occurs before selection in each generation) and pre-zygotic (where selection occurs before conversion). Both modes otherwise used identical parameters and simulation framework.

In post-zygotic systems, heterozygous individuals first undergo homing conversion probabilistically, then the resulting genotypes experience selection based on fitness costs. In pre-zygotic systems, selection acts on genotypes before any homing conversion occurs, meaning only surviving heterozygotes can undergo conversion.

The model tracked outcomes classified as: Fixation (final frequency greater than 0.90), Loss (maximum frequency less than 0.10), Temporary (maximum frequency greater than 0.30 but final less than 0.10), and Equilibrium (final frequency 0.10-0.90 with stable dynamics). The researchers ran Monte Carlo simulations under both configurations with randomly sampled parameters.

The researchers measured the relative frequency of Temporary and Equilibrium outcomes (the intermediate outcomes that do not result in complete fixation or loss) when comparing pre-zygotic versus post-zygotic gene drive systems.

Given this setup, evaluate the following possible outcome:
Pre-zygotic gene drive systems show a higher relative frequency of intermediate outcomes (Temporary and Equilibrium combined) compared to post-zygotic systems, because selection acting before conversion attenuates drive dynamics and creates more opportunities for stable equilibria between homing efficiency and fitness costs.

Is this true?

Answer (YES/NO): YES